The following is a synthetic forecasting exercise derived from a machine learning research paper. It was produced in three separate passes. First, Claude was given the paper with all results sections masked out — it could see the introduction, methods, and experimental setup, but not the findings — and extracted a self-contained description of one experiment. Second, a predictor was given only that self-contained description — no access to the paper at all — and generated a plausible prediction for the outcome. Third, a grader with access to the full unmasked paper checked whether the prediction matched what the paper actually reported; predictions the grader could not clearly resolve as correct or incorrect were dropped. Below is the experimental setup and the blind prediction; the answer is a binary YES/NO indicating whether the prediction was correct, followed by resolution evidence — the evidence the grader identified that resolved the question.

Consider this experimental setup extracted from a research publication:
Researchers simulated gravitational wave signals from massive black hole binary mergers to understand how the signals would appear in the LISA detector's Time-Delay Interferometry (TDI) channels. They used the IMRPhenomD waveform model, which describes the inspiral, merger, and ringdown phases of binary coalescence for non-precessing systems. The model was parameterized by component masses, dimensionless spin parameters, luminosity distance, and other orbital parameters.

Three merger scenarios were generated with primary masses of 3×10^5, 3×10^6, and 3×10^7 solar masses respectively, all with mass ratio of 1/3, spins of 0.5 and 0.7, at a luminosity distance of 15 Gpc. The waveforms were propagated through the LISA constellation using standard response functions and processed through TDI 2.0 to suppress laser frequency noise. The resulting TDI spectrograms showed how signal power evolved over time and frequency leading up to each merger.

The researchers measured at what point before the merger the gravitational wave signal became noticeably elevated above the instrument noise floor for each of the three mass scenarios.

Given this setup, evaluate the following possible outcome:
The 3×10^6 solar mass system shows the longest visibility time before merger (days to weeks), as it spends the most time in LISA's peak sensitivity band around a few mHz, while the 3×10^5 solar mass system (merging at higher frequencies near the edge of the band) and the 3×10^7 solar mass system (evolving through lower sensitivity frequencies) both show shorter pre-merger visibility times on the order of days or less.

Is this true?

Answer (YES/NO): NO